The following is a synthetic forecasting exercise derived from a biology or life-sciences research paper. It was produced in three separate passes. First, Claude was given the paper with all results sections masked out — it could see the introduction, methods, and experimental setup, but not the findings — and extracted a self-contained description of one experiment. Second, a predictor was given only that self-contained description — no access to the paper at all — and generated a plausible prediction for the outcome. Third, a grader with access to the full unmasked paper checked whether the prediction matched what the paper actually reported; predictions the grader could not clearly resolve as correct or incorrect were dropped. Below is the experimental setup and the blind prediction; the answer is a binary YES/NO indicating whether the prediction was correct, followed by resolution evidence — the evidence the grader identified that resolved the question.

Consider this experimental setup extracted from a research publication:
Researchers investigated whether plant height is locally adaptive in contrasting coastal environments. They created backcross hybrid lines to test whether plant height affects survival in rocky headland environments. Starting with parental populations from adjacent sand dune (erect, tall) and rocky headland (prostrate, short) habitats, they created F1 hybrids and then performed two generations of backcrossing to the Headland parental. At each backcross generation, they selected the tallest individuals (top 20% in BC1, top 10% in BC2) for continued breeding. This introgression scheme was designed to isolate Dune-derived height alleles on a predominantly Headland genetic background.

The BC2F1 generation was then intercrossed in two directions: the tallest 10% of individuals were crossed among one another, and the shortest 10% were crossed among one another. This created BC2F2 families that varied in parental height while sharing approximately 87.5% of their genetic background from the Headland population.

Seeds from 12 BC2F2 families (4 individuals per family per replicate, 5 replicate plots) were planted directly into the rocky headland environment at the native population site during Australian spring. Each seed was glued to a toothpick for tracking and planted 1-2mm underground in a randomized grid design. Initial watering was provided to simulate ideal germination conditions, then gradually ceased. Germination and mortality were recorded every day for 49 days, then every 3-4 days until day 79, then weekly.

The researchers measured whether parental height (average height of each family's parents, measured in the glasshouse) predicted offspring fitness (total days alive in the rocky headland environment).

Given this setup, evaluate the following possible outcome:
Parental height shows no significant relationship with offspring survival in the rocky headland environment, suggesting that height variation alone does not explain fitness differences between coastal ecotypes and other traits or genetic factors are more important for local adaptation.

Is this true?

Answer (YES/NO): NO